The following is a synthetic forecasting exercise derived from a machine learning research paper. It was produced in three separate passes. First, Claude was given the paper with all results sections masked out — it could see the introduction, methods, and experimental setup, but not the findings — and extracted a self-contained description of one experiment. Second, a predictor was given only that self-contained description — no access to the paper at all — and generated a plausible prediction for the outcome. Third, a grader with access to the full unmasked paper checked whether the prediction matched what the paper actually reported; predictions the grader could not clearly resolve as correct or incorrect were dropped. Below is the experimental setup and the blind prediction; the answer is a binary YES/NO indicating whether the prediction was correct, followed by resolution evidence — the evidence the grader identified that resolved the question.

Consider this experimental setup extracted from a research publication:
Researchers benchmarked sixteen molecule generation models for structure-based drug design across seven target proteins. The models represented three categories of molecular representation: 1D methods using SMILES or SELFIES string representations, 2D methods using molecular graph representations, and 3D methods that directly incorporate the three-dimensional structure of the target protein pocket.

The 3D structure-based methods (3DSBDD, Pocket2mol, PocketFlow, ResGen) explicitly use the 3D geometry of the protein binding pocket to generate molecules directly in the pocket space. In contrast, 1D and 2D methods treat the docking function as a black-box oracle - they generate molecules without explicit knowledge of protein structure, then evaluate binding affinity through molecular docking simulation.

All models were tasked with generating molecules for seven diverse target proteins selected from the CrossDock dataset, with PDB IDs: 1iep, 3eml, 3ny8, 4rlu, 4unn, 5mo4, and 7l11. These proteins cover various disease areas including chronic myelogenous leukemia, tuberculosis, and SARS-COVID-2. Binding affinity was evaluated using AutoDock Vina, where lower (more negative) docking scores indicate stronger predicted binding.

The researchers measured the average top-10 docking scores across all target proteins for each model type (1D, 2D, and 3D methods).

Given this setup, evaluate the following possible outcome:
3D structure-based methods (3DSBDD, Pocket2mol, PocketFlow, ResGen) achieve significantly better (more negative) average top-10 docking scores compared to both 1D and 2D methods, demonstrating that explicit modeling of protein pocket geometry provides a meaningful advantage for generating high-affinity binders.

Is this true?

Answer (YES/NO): NO